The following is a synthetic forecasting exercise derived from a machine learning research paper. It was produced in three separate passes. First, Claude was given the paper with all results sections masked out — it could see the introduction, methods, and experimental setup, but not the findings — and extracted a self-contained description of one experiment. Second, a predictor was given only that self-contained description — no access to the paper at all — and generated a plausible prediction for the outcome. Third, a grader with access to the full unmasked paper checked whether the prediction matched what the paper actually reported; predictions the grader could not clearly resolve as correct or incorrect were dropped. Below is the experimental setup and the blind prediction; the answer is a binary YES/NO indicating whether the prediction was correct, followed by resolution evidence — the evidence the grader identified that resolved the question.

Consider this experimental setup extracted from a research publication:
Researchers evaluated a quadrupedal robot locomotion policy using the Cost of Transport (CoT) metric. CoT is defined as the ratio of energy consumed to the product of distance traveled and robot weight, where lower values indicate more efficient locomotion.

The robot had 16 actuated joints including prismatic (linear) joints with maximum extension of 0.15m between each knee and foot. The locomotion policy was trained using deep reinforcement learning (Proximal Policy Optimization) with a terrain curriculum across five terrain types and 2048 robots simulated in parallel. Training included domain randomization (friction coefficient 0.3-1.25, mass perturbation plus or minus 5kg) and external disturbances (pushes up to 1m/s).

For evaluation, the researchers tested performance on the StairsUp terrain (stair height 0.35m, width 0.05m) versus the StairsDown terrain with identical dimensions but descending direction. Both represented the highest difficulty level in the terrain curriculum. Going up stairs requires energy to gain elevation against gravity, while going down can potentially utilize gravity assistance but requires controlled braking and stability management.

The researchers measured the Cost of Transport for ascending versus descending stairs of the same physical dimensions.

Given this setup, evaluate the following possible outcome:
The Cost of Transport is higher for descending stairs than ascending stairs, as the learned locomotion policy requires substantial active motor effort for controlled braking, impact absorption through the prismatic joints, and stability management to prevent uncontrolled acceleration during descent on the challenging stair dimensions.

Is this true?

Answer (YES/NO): NO